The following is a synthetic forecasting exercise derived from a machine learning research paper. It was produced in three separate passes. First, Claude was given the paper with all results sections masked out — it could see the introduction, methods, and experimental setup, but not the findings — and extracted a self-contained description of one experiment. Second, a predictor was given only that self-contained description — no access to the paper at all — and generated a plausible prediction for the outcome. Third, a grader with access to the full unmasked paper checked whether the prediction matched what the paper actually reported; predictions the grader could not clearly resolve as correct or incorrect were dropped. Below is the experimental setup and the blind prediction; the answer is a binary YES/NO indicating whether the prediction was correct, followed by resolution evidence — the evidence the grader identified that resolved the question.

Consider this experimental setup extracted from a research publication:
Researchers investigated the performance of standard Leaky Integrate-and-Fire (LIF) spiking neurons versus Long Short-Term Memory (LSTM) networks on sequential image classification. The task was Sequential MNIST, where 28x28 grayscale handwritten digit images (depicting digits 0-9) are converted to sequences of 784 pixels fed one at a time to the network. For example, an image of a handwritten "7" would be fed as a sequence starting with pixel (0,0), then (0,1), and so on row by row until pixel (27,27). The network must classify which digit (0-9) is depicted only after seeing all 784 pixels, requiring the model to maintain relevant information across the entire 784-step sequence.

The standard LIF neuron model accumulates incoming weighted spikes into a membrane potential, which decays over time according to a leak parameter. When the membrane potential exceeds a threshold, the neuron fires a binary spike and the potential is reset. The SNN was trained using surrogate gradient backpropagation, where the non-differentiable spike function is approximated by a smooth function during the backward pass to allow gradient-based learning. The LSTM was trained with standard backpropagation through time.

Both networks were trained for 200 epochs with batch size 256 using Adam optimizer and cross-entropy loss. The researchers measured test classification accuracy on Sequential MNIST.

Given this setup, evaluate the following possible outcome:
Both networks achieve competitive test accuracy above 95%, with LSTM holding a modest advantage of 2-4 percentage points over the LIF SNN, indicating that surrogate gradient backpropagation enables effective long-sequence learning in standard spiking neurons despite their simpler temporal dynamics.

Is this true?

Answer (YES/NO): NO